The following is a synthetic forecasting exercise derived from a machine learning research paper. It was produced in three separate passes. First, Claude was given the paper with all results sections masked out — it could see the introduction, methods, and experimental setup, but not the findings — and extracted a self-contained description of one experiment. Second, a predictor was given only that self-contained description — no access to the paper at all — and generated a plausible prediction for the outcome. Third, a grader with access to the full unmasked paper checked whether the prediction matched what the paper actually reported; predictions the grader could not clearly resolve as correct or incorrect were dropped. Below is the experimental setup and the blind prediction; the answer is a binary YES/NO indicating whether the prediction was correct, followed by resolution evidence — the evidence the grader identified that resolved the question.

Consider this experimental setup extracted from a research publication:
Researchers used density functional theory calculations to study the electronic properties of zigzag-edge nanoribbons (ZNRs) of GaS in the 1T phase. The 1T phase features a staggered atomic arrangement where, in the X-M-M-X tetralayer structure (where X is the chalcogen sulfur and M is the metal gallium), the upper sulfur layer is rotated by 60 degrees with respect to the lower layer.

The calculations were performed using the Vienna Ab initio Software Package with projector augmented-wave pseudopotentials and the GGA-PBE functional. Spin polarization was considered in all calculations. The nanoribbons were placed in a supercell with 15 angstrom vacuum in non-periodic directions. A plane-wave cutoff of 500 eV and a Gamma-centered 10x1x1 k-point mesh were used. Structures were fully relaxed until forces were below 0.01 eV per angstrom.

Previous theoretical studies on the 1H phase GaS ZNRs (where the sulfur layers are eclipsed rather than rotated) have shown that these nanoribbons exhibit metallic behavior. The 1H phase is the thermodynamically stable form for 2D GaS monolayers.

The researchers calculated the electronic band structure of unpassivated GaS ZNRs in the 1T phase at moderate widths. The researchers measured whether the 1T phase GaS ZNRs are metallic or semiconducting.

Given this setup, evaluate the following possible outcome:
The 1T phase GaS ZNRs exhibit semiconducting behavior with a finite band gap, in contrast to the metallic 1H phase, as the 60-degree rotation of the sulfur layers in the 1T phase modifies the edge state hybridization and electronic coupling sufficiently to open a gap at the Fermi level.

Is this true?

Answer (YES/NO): YES